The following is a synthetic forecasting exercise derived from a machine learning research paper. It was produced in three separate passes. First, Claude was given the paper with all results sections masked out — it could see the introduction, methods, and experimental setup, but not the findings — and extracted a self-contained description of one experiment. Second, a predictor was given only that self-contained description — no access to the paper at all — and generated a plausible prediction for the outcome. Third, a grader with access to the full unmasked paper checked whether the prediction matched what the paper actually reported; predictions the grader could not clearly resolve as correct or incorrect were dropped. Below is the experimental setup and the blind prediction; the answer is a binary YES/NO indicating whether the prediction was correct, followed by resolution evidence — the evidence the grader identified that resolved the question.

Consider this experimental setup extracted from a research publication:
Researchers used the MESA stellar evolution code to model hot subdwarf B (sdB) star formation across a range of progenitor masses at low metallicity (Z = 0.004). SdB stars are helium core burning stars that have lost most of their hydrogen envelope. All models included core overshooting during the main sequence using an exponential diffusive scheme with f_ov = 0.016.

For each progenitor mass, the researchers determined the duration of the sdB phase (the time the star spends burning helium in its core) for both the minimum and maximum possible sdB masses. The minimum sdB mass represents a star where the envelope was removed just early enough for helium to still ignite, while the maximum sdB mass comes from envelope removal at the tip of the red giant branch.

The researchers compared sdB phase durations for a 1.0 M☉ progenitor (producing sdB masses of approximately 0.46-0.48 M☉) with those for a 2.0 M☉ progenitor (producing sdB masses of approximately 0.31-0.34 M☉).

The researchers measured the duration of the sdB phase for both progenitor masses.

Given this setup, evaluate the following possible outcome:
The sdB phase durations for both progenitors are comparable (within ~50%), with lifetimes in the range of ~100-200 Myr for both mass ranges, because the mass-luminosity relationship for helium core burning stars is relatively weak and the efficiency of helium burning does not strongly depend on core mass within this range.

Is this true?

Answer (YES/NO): NO